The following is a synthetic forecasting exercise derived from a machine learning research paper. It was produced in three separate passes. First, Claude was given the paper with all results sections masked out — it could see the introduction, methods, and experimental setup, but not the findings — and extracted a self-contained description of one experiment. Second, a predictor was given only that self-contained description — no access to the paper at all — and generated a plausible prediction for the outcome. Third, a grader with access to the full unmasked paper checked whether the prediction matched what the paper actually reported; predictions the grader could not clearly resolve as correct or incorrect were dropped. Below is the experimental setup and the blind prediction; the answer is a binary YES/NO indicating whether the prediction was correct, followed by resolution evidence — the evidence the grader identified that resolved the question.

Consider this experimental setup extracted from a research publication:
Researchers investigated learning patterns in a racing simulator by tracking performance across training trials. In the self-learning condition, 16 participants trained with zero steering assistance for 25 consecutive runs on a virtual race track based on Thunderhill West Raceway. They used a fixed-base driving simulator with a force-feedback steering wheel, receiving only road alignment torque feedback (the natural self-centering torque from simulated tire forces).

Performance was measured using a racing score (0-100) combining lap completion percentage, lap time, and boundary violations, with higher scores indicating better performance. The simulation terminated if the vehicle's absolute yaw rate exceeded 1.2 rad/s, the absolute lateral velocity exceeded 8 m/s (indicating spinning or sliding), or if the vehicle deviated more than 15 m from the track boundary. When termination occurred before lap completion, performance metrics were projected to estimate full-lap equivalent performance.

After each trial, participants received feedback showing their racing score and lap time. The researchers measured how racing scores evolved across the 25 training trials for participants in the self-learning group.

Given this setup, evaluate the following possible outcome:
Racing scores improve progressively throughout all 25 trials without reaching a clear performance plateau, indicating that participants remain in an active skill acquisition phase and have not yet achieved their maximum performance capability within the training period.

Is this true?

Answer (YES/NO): YES